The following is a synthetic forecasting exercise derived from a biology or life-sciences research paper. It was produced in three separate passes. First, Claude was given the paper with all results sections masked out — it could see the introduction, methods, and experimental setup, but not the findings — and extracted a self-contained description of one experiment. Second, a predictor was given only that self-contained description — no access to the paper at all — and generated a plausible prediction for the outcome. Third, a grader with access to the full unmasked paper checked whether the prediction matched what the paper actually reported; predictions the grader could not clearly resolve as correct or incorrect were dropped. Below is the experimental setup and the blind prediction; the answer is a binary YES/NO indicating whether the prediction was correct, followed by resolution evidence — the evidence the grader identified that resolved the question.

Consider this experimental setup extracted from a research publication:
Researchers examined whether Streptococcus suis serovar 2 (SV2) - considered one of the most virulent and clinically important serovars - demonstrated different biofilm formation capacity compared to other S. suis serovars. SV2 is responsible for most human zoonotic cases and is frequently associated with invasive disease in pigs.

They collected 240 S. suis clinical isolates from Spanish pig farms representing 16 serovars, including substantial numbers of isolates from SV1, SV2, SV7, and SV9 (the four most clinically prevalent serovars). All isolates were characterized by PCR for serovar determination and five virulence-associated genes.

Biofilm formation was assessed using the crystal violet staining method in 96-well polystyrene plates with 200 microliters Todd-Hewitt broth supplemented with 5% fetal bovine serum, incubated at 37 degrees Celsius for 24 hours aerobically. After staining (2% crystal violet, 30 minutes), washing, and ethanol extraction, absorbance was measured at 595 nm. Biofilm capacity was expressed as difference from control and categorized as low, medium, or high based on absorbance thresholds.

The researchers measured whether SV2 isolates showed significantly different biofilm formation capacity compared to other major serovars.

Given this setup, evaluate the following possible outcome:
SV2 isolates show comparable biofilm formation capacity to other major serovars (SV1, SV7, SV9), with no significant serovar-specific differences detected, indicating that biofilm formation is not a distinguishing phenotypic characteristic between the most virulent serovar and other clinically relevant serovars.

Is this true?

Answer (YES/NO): NO